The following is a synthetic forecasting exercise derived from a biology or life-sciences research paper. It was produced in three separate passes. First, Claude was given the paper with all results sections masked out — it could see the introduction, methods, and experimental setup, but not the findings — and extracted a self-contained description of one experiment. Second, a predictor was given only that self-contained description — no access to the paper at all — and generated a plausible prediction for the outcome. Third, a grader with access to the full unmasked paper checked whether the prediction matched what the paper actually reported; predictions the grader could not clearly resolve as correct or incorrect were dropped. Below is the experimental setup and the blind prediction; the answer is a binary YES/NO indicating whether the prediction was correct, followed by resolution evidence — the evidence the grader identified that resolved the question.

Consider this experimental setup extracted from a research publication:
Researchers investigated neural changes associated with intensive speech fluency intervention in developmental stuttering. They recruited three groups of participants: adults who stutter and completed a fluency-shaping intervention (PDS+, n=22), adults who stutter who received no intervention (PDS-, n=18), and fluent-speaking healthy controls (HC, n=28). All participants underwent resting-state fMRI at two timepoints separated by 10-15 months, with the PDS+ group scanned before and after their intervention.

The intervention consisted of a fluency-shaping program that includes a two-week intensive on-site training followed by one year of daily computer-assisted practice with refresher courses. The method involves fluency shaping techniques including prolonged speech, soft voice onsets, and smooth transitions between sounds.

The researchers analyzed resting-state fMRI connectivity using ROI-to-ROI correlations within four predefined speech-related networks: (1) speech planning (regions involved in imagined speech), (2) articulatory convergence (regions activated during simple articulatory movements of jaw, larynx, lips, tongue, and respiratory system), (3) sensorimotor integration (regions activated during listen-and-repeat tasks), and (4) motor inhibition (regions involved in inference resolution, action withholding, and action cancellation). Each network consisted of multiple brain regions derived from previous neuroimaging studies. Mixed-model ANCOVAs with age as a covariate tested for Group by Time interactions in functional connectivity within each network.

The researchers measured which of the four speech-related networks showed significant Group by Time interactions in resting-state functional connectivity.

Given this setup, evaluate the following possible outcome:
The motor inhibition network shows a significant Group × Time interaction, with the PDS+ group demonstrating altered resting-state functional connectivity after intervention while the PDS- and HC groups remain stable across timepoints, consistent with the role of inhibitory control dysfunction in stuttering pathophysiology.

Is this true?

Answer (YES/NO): NO